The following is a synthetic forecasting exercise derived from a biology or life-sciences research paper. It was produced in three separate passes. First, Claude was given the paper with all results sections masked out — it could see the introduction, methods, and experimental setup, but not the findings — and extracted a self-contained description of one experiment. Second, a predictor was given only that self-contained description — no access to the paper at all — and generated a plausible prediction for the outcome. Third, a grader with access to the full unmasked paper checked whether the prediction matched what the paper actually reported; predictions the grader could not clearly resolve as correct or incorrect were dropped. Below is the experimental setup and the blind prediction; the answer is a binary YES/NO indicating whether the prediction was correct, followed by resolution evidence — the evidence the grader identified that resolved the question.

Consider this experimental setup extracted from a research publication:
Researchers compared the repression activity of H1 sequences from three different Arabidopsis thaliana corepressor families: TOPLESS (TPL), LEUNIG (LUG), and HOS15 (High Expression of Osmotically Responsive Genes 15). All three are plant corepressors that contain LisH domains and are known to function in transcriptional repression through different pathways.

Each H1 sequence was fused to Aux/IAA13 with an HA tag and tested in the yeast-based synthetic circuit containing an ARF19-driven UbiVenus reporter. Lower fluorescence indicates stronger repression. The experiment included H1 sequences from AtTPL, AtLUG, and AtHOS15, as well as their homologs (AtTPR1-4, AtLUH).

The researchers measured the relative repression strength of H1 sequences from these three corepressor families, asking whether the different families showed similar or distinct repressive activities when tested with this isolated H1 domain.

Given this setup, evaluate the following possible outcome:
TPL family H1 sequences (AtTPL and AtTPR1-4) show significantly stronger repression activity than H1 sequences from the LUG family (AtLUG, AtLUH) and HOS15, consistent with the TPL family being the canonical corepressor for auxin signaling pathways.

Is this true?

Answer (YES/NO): NO